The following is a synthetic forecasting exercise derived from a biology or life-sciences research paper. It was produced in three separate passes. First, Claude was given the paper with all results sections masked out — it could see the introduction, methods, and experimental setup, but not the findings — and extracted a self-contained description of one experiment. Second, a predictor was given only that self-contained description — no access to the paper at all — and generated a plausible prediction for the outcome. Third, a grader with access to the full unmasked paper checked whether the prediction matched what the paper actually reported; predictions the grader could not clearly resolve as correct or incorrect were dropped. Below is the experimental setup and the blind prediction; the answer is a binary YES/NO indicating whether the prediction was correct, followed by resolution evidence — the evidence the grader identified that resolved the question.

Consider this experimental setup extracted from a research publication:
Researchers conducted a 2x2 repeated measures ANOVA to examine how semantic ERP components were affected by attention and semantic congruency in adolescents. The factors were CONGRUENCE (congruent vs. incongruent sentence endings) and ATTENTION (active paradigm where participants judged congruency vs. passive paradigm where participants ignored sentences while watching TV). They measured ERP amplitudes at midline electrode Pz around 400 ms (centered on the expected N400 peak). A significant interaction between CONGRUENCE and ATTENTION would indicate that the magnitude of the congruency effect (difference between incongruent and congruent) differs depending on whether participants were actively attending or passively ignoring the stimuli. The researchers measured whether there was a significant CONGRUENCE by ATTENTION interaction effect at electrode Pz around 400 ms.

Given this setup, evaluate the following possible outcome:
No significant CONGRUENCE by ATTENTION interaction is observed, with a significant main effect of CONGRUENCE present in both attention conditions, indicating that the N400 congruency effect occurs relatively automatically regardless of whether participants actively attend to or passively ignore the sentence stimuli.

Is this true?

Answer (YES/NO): NO